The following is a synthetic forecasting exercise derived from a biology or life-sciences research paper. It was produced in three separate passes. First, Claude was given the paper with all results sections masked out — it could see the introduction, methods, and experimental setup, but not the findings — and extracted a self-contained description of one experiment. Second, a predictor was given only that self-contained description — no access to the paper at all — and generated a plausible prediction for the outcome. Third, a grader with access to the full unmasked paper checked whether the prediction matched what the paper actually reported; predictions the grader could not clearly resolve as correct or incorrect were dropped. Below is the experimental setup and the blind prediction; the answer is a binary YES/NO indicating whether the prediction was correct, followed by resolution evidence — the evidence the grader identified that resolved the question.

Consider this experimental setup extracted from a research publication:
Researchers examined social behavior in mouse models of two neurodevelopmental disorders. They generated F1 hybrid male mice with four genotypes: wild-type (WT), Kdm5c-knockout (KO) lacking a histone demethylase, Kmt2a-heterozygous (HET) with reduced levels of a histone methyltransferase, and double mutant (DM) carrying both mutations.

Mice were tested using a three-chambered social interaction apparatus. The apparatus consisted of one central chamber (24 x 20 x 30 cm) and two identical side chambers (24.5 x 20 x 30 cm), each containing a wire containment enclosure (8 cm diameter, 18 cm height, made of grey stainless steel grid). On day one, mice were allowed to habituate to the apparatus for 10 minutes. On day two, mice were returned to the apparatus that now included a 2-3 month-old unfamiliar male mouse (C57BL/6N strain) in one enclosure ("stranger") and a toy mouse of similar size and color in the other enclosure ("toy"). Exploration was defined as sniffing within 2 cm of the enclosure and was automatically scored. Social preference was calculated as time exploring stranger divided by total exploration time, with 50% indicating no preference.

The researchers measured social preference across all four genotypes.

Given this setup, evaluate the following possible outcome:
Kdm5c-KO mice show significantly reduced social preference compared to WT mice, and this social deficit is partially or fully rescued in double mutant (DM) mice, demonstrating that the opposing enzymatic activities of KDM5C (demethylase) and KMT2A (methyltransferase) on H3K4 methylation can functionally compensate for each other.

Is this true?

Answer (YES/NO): NO